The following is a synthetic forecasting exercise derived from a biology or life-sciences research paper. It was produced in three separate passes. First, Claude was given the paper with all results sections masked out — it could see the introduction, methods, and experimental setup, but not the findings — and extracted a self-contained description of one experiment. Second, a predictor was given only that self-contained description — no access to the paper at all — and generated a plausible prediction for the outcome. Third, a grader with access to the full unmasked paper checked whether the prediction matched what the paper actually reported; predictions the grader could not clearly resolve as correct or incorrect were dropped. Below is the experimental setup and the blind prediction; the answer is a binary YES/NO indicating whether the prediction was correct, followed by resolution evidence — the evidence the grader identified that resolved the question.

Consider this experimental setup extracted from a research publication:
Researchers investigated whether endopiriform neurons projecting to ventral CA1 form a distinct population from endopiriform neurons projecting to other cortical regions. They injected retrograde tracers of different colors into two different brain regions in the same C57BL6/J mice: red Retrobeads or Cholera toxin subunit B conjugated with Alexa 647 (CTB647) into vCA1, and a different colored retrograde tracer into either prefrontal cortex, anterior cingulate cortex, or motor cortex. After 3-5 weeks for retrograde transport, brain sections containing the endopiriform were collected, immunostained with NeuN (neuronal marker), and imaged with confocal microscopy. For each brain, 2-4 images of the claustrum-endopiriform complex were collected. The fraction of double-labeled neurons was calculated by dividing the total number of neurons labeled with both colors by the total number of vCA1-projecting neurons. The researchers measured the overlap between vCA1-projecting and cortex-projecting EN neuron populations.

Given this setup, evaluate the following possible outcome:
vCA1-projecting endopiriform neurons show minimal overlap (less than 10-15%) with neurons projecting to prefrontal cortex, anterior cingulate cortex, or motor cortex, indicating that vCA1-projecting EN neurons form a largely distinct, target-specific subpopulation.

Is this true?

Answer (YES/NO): NO